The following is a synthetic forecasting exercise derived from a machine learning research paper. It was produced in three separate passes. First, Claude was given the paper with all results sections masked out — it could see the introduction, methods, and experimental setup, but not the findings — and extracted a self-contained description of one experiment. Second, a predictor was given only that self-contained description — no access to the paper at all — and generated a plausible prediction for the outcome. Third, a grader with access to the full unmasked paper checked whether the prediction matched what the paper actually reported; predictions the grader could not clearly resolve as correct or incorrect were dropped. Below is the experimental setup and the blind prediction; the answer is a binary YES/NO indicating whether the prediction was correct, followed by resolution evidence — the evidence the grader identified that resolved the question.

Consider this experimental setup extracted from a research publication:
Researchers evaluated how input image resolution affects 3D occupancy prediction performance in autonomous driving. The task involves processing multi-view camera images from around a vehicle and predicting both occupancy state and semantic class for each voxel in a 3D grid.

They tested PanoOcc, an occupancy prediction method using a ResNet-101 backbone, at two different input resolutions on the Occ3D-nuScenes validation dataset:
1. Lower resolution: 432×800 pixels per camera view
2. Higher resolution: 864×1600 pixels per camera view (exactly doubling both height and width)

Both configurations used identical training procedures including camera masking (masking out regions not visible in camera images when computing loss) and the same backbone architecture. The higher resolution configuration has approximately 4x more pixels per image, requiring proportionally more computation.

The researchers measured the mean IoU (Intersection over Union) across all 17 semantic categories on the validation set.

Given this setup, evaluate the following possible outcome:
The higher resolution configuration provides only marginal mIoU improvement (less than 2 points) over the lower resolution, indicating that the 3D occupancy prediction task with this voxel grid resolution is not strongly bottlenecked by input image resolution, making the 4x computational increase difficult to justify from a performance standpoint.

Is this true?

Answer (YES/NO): NO